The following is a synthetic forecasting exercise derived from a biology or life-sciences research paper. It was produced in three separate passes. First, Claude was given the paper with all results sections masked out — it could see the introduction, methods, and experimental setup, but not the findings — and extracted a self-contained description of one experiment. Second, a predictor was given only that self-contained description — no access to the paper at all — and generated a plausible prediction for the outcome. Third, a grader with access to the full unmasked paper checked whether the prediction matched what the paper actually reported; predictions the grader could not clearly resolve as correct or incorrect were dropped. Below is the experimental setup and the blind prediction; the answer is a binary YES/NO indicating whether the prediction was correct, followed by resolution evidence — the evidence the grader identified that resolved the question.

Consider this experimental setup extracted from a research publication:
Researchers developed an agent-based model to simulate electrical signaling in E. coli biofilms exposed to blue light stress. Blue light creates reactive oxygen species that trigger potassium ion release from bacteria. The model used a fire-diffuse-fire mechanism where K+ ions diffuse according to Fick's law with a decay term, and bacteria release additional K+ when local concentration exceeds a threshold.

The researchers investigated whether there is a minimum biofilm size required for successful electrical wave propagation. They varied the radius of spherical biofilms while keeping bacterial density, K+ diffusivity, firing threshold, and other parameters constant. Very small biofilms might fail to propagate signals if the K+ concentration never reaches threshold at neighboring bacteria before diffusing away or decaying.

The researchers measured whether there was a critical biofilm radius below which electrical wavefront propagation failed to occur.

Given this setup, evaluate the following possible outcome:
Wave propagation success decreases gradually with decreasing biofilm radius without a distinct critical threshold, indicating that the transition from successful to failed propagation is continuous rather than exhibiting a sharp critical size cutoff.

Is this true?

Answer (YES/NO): NO